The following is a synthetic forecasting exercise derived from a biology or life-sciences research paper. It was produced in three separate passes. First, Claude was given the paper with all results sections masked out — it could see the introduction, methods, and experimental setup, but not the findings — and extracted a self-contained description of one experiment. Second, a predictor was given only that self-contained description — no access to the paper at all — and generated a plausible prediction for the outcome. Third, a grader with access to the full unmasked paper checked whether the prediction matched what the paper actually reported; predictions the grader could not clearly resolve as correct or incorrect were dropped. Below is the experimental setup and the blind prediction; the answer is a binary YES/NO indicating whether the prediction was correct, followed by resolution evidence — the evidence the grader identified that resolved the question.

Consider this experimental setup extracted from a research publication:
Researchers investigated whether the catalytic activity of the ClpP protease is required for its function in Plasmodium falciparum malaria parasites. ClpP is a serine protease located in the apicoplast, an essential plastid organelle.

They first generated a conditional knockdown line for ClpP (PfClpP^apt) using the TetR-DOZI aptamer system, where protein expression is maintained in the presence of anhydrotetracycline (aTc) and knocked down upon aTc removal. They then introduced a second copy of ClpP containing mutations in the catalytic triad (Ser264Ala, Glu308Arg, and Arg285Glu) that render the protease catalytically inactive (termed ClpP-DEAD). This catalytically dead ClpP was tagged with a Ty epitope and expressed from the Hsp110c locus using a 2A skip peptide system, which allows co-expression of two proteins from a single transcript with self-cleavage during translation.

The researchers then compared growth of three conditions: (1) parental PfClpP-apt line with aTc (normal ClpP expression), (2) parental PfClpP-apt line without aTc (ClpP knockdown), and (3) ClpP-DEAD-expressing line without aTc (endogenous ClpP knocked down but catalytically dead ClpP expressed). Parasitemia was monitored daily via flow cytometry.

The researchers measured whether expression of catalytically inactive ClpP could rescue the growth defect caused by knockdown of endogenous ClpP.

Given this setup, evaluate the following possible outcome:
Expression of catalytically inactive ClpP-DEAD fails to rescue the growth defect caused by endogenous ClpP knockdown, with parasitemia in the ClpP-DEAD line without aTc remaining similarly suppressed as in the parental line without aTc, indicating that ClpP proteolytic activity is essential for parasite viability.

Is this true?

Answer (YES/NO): NO